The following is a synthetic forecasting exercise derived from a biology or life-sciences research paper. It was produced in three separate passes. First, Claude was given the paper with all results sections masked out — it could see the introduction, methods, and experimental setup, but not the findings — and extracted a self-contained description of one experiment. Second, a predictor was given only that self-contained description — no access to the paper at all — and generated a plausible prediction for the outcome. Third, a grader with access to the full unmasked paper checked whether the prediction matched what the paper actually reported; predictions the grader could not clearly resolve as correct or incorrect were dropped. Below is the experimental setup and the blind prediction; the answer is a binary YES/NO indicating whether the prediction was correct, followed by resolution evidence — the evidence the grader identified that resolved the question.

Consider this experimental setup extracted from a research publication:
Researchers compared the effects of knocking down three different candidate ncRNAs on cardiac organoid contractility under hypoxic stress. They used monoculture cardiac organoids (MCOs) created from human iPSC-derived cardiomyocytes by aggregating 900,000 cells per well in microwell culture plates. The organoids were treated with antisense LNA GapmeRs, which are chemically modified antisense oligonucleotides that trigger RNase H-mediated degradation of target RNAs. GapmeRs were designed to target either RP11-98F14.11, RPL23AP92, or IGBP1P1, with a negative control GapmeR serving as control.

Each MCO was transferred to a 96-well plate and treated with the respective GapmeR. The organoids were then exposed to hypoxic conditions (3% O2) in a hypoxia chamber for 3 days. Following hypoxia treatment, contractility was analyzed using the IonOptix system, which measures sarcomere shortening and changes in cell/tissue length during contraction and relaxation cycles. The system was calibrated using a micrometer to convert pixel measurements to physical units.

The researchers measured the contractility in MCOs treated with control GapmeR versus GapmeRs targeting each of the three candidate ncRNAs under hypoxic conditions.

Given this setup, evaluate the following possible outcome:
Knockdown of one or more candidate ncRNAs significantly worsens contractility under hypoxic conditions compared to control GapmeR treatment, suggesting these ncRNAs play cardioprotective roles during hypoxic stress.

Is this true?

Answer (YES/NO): NO